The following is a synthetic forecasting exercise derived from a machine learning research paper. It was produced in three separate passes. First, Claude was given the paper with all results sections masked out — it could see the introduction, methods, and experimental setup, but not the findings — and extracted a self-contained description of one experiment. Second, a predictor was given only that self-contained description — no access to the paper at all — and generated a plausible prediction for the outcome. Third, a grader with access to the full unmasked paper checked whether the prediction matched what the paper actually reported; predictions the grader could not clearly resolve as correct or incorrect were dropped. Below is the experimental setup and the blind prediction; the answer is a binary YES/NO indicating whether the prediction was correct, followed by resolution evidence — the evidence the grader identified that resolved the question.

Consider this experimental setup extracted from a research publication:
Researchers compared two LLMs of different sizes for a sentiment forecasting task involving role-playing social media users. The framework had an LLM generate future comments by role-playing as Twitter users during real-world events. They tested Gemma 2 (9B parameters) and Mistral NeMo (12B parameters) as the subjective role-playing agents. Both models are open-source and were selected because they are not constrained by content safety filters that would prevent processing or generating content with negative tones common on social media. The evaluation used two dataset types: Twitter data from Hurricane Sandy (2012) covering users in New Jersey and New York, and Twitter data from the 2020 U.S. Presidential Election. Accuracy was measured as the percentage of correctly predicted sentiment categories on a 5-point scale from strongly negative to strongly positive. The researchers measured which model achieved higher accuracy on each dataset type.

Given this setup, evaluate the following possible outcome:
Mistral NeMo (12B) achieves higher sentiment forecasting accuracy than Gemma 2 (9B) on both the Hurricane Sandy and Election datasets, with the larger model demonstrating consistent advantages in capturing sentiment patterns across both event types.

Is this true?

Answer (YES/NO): NO